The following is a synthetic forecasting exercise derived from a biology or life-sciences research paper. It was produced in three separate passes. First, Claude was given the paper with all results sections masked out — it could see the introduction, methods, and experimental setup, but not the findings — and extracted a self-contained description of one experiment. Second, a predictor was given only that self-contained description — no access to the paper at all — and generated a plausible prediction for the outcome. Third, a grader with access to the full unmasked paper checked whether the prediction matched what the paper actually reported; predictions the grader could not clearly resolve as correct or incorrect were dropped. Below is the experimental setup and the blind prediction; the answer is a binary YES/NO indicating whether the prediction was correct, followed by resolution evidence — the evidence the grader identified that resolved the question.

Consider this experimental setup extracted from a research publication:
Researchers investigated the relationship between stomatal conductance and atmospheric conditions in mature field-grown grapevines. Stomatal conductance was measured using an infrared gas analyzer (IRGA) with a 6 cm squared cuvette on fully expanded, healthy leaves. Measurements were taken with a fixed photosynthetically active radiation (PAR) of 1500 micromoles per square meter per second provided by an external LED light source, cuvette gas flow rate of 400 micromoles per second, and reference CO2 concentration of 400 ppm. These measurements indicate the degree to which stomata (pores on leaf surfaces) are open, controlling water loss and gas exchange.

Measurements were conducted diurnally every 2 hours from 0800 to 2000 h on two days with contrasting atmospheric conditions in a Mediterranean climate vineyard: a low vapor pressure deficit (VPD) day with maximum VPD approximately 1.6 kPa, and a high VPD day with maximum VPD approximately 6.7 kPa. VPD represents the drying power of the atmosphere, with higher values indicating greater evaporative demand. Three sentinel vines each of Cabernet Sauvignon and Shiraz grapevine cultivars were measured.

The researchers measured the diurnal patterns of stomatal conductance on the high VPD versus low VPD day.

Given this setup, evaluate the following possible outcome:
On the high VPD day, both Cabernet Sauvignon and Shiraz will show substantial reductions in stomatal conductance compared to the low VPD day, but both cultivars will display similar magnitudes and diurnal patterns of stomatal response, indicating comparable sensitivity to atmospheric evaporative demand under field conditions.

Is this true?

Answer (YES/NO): NO